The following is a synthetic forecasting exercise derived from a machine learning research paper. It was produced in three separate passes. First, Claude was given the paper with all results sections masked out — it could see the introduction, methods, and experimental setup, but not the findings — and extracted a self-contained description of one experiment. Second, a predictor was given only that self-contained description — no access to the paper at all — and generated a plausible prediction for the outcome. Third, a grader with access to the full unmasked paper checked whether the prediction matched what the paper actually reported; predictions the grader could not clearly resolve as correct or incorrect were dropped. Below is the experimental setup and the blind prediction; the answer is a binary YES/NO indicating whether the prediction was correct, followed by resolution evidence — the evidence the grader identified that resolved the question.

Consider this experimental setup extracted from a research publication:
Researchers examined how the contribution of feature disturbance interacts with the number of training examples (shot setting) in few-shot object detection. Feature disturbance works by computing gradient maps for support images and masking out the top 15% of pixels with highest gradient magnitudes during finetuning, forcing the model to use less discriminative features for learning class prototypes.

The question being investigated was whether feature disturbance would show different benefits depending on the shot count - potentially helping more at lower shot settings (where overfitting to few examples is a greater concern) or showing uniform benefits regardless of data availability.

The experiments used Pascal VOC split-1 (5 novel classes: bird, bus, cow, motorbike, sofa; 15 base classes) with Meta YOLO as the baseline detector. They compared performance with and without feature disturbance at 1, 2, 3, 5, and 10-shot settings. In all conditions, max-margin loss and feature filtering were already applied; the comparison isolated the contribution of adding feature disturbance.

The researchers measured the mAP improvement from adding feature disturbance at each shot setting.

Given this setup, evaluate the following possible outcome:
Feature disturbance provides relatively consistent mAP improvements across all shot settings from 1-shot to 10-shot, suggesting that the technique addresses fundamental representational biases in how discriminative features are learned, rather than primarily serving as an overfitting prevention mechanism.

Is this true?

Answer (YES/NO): NO